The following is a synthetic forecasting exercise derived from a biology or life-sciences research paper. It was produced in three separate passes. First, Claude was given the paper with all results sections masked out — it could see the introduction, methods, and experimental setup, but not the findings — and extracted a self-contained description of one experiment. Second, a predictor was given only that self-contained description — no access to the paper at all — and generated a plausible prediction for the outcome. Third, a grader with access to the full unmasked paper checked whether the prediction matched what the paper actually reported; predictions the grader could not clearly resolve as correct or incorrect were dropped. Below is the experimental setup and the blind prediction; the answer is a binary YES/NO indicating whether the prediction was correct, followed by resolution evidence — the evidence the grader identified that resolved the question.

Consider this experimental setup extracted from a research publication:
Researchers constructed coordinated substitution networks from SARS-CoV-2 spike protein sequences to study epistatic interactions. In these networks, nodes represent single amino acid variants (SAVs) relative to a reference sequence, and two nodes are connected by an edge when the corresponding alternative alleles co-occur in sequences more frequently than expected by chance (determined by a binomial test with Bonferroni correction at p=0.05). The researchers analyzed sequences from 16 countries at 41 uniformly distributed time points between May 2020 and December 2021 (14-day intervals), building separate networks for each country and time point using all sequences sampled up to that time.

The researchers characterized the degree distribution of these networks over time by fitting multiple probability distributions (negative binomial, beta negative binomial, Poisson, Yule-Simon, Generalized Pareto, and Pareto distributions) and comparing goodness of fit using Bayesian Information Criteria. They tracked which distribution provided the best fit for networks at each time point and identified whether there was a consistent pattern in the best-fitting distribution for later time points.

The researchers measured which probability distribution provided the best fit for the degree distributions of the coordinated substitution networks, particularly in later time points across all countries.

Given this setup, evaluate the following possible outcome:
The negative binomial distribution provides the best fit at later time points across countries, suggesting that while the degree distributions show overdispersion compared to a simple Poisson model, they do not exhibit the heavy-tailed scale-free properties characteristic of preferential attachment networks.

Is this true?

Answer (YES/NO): NO